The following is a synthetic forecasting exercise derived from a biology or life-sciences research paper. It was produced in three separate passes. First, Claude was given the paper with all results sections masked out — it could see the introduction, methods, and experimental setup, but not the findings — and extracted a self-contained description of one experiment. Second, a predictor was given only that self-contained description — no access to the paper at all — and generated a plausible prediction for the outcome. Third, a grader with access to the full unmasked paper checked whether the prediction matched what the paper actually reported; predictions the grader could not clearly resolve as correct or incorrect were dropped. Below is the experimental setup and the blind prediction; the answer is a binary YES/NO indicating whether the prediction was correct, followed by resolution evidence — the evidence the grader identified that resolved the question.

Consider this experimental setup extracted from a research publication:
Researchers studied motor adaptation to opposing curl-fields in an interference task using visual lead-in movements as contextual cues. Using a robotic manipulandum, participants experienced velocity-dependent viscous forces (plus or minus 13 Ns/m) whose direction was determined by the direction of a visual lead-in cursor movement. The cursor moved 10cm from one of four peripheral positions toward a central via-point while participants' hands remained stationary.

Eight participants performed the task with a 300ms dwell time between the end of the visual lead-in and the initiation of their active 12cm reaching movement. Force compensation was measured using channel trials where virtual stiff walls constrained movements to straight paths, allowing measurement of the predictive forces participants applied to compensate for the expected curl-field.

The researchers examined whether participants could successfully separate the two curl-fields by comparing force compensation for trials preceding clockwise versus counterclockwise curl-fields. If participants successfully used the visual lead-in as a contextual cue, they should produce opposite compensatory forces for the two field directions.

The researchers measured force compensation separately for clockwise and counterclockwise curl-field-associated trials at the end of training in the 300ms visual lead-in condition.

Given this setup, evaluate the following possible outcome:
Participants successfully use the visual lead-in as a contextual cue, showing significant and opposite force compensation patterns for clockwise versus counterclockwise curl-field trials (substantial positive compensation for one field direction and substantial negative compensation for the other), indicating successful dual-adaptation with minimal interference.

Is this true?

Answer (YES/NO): YES